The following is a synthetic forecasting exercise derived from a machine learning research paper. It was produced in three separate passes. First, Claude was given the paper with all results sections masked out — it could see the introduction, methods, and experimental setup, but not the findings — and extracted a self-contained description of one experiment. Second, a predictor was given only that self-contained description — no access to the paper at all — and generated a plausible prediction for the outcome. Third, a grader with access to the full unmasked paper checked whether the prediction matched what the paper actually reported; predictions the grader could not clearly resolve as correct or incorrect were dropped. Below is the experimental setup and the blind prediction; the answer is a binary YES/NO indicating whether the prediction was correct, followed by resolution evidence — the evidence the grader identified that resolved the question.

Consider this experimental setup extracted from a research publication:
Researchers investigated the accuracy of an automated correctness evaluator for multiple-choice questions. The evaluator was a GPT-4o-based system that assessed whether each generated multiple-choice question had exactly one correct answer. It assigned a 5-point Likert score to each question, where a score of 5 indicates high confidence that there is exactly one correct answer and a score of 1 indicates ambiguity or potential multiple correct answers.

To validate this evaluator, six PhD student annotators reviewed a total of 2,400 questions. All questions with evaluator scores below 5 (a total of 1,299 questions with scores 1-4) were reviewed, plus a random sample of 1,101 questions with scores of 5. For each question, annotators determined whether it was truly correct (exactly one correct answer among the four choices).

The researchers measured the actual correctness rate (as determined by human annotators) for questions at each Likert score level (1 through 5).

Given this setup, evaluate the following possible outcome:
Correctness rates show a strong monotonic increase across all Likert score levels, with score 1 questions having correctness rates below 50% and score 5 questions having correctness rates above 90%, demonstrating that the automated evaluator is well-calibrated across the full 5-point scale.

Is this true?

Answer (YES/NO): NO